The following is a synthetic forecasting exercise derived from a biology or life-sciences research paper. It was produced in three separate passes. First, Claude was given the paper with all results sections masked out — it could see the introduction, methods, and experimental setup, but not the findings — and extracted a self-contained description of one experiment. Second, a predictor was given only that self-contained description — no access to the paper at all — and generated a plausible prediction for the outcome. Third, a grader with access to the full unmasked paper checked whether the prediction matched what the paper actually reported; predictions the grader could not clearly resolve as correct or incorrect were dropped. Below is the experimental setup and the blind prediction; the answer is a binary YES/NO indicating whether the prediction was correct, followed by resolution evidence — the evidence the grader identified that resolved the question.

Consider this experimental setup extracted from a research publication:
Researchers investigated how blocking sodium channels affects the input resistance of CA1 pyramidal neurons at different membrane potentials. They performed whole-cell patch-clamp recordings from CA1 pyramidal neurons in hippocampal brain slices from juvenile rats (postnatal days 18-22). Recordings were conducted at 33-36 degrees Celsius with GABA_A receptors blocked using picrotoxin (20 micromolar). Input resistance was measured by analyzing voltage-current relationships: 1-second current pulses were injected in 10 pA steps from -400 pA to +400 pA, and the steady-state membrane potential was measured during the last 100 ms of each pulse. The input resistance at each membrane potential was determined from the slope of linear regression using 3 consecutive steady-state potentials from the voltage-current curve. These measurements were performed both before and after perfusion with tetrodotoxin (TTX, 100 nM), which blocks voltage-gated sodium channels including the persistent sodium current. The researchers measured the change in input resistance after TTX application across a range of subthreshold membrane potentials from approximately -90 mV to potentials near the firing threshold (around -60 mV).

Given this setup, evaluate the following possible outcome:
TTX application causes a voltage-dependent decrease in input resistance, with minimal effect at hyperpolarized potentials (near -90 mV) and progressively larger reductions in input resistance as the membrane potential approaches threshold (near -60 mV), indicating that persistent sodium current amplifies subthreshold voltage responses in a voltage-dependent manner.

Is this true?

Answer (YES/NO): YES